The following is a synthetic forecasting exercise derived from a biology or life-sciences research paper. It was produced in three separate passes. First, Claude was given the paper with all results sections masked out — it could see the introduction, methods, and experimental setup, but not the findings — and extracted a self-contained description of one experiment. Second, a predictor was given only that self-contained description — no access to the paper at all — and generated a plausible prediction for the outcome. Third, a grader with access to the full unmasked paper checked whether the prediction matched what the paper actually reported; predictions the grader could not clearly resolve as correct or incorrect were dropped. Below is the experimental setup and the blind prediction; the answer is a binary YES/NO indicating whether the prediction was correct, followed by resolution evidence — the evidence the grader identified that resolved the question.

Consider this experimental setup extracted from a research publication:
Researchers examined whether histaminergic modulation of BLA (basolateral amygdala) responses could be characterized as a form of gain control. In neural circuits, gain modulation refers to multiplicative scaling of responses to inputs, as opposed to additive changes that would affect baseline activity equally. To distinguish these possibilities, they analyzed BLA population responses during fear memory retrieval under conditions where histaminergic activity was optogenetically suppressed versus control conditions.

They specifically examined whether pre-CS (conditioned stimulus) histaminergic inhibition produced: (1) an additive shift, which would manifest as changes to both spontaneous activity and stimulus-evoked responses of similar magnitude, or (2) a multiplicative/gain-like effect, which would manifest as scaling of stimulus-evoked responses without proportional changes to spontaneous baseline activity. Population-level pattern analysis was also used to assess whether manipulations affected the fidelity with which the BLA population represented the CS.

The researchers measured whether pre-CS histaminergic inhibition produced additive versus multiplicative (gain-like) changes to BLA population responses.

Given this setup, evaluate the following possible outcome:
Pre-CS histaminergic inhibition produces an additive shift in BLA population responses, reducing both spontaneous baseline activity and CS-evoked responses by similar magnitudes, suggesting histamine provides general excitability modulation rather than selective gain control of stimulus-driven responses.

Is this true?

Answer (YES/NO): NO